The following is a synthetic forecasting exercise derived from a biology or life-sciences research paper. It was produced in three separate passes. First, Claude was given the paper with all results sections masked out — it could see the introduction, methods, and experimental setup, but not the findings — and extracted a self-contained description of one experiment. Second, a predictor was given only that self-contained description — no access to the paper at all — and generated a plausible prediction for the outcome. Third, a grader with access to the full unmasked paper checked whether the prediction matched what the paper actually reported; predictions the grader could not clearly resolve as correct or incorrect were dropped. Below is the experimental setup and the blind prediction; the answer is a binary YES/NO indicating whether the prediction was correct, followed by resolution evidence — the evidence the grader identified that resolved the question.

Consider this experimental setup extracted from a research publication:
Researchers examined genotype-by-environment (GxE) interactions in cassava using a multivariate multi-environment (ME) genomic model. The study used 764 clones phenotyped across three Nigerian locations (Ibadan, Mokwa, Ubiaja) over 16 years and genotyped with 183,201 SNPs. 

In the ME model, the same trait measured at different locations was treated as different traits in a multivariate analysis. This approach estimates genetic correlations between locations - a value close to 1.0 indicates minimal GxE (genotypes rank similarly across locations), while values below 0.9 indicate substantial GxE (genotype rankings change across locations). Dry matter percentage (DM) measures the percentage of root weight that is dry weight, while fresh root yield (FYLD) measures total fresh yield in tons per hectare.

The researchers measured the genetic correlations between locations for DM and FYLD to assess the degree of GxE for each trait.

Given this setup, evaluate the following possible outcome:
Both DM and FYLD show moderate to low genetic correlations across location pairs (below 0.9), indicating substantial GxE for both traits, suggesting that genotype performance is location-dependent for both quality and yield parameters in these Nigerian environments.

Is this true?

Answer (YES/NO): NO